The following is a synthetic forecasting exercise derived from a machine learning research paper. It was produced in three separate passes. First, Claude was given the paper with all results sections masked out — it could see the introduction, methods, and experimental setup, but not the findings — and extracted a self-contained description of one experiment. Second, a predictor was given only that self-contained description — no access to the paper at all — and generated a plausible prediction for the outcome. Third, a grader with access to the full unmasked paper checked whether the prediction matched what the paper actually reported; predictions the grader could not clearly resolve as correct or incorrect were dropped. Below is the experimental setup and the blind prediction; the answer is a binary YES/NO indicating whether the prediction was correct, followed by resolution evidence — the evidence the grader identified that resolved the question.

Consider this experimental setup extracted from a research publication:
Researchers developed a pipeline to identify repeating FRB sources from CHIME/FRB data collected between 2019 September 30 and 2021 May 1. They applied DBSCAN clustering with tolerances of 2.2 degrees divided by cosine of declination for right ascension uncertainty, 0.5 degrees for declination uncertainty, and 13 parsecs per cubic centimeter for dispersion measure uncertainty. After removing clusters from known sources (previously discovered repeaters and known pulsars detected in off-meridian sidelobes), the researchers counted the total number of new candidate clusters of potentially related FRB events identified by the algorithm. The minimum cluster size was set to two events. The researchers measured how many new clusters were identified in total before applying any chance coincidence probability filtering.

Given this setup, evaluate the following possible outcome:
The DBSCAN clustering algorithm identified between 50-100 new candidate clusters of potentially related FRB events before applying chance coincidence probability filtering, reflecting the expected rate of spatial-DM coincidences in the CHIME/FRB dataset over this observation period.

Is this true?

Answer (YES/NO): YES